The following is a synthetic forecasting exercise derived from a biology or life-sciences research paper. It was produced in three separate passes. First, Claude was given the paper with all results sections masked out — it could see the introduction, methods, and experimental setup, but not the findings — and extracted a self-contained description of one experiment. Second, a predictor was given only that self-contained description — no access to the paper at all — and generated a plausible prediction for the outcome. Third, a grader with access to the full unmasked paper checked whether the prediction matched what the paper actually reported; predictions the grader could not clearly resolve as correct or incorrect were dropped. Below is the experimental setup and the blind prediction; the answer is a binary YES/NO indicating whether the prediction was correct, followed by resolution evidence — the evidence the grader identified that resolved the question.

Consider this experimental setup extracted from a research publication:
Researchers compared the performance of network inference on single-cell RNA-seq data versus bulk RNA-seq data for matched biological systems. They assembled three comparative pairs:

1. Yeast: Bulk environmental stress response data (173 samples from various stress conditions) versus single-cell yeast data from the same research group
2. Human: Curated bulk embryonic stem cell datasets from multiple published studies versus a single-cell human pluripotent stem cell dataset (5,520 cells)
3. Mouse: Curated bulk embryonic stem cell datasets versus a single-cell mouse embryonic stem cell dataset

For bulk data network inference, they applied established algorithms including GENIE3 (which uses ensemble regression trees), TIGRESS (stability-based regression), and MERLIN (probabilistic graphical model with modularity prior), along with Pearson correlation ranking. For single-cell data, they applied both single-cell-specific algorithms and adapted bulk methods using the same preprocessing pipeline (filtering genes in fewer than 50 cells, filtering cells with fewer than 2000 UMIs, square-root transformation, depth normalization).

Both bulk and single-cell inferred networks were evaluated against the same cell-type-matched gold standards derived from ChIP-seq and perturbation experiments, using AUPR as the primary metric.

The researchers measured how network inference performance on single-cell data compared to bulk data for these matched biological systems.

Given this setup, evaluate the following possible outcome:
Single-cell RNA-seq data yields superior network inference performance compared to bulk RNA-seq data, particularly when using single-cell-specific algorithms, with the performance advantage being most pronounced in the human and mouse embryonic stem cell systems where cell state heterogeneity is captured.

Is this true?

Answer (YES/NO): NO